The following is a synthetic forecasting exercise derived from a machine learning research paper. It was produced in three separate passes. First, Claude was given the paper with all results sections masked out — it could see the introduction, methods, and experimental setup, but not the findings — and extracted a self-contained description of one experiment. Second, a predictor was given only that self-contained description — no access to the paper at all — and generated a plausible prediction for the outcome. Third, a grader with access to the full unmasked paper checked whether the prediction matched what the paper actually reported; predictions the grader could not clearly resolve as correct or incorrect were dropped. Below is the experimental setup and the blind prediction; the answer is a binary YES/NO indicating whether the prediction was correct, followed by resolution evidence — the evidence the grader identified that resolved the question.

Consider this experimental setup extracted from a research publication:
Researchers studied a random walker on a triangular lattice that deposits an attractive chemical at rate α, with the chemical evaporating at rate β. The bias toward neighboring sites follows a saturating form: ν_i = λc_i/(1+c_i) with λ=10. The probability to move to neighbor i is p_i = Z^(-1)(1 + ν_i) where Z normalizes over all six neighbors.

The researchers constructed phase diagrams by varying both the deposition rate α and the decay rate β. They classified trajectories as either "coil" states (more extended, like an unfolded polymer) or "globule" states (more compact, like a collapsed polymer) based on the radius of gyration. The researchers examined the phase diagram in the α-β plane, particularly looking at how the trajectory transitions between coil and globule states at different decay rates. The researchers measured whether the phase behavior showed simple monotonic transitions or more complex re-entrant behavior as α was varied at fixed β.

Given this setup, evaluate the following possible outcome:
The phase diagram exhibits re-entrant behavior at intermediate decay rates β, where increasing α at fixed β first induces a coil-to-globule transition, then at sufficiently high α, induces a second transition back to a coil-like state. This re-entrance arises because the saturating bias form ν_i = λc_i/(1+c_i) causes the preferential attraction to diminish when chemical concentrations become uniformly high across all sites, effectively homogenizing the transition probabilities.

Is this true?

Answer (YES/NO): NO